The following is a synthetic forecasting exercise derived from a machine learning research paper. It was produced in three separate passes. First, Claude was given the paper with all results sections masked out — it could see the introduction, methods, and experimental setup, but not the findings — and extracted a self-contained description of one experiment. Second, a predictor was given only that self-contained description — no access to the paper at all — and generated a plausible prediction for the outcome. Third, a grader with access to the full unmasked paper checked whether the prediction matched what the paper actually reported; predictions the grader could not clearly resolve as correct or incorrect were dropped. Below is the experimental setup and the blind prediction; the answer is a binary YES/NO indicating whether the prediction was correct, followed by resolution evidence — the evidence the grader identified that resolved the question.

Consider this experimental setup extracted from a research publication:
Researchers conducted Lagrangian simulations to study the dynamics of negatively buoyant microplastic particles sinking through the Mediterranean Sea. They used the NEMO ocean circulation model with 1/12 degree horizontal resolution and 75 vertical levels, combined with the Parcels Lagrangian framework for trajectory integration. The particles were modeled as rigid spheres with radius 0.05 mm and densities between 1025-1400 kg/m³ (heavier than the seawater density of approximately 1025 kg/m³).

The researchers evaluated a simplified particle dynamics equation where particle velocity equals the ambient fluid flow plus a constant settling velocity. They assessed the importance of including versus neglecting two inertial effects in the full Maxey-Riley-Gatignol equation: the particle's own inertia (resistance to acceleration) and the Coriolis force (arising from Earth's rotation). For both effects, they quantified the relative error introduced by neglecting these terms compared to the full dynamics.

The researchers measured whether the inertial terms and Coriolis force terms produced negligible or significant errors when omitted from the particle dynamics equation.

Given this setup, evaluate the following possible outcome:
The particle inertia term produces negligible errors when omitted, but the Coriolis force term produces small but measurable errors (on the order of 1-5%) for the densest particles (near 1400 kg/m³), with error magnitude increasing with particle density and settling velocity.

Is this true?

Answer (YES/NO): NO